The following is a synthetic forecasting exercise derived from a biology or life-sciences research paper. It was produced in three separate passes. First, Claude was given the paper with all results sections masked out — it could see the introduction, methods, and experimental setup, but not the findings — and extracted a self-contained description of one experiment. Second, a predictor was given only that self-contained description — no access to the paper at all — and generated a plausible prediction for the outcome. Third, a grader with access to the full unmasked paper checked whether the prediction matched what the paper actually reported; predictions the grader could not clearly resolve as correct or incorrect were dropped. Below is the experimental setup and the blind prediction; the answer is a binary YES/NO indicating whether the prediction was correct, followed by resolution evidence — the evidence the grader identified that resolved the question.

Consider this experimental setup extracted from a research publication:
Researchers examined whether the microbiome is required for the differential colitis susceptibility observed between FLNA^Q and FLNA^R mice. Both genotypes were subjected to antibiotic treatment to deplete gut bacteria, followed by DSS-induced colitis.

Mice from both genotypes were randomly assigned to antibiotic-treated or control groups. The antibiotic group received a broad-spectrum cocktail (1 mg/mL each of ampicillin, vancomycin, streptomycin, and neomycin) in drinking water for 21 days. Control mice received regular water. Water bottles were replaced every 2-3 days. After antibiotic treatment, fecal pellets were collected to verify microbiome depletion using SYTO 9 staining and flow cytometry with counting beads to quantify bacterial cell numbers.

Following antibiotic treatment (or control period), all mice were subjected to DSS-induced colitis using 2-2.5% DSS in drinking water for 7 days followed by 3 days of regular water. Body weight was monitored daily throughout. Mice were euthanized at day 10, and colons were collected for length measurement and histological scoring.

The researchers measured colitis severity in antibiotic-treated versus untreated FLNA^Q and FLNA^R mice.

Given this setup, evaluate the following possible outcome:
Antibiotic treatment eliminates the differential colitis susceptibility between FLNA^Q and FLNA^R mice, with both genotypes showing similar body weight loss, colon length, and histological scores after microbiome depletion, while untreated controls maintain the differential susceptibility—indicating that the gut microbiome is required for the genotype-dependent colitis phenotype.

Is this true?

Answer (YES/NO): NO